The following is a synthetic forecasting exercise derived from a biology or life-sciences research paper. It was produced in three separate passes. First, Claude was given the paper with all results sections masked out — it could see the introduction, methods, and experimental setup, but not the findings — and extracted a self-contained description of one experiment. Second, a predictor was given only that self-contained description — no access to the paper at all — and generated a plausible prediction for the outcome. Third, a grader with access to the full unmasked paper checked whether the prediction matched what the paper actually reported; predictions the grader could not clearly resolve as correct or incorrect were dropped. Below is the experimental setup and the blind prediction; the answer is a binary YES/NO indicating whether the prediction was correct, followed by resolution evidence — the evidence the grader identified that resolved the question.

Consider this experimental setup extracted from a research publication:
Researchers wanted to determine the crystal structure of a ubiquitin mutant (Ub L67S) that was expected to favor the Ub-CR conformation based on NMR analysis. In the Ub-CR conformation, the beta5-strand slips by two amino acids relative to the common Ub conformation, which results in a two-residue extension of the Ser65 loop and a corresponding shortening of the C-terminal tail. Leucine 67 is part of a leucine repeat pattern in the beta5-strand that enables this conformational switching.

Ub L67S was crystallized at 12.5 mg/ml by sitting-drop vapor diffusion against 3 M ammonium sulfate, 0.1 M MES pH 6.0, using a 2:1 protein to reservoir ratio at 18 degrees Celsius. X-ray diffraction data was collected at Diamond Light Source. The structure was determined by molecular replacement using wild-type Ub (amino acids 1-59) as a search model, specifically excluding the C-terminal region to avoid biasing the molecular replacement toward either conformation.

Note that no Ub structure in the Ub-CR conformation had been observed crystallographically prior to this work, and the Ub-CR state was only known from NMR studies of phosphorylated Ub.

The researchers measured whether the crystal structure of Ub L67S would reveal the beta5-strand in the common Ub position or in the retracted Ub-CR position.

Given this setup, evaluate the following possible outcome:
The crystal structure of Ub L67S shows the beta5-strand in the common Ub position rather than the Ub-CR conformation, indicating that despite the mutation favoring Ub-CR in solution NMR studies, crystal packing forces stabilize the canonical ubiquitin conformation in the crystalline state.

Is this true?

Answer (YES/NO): NO